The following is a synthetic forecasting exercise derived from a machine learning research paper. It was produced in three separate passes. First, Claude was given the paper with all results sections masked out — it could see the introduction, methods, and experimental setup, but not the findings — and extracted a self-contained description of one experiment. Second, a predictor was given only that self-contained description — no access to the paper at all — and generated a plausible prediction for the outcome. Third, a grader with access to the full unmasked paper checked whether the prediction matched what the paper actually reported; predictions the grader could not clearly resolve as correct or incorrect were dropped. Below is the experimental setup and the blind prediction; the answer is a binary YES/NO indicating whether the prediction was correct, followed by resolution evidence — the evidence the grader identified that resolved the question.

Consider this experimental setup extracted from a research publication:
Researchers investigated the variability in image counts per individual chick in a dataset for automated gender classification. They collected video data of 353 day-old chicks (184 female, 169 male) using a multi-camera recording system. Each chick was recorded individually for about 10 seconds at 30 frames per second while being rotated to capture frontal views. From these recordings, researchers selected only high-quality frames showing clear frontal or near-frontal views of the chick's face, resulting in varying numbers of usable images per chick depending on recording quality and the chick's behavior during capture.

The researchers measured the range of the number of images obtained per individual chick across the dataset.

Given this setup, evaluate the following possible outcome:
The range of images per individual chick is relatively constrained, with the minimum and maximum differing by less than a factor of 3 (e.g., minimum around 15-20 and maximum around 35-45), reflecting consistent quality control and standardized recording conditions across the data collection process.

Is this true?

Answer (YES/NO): NO